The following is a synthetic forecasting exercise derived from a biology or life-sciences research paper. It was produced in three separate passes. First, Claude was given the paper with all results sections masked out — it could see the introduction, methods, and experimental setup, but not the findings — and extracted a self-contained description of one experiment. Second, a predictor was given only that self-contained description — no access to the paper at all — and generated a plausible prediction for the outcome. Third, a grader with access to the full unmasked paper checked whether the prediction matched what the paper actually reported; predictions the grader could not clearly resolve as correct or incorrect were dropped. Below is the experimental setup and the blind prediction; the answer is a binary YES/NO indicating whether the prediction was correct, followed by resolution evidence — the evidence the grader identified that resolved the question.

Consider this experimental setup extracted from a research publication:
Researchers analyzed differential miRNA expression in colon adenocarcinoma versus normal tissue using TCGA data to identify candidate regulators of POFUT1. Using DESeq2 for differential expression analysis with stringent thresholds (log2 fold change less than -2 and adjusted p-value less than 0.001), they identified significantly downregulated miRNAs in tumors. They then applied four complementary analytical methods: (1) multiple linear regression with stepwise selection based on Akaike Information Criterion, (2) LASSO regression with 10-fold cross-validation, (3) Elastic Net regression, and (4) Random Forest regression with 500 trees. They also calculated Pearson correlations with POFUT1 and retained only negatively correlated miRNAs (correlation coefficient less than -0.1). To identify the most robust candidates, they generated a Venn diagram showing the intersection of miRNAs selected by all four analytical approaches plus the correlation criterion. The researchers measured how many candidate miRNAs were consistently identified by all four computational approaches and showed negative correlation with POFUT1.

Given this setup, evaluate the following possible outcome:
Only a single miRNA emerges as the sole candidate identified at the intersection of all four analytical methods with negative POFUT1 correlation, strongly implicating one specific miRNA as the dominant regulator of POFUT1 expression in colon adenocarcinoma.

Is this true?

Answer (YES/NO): NO